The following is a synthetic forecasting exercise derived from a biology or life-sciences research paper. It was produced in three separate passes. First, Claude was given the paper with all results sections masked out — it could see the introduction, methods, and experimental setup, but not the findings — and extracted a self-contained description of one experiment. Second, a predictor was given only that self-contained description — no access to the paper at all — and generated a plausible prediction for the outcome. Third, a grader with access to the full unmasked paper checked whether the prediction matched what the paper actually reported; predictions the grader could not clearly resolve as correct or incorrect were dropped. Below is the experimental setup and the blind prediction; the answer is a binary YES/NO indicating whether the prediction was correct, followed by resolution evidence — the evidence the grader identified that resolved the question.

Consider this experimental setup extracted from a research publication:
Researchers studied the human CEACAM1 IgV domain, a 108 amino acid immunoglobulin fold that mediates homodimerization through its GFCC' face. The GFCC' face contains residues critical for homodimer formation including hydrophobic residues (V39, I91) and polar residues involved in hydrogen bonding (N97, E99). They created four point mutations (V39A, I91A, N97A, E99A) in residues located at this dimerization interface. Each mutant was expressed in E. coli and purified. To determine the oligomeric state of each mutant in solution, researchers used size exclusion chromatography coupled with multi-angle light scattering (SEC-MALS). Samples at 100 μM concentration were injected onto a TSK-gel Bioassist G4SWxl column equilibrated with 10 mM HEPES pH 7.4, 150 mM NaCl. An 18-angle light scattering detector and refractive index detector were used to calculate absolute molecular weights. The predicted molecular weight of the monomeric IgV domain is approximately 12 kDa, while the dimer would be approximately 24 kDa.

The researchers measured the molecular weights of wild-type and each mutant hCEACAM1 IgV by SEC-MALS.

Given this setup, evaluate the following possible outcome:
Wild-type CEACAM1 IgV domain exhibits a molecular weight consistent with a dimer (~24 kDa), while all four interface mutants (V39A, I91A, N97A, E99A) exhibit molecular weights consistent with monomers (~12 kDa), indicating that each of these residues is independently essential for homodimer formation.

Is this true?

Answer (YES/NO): NO